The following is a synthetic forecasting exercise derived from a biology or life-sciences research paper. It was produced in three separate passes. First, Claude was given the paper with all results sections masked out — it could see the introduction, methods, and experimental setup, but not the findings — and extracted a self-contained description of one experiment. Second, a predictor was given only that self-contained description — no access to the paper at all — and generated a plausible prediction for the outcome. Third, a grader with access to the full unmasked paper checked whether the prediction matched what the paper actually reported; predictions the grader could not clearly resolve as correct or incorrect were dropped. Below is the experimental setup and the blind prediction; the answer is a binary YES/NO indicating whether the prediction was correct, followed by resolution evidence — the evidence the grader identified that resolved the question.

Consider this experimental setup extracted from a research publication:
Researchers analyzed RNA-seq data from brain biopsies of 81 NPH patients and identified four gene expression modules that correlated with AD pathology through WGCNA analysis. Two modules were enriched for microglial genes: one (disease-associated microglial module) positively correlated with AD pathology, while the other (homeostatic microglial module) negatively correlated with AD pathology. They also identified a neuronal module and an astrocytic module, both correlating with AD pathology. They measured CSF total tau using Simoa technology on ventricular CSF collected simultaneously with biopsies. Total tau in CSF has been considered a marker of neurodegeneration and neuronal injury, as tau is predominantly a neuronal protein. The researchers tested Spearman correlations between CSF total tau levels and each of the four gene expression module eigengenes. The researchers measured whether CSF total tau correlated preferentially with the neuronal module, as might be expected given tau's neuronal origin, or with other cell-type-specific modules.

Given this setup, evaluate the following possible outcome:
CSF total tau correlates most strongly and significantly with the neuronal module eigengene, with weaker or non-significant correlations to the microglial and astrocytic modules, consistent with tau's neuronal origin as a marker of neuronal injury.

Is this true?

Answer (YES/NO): NO